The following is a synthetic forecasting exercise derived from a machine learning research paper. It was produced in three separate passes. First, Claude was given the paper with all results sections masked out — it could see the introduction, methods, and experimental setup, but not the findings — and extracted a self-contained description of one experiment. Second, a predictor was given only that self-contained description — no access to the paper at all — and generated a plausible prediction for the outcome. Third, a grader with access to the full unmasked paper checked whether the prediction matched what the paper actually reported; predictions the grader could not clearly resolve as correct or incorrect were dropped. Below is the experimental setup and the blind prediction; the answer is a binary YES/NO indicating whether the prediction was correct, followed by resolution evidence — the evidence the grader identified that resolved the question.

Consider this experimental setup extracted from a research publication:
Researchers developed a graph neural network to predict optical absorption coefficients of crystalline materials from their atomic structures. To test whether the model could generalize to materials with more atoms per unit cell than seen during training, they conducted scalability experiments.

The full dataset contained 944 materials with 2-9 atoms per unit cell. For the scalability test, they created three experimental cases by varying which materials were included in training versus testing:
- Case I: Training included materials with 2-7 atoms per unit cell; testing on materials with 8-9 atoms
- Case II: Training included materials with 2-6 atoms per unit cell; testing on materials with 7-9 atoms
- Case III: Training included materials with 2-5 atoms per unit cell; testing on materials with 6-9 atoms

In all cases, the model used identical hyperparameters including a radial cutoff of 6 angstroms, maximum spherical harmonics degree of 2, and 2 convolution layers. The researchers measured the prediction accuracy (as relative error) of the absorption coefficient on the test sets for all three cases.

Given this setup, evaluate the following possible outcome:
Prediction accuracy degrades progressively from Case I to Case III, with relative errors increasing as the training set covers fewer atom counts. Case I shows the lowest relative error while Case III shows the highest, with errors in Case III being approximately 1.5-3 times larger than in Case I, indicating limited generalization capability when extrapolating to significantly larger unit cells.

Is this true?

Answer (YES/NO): NO